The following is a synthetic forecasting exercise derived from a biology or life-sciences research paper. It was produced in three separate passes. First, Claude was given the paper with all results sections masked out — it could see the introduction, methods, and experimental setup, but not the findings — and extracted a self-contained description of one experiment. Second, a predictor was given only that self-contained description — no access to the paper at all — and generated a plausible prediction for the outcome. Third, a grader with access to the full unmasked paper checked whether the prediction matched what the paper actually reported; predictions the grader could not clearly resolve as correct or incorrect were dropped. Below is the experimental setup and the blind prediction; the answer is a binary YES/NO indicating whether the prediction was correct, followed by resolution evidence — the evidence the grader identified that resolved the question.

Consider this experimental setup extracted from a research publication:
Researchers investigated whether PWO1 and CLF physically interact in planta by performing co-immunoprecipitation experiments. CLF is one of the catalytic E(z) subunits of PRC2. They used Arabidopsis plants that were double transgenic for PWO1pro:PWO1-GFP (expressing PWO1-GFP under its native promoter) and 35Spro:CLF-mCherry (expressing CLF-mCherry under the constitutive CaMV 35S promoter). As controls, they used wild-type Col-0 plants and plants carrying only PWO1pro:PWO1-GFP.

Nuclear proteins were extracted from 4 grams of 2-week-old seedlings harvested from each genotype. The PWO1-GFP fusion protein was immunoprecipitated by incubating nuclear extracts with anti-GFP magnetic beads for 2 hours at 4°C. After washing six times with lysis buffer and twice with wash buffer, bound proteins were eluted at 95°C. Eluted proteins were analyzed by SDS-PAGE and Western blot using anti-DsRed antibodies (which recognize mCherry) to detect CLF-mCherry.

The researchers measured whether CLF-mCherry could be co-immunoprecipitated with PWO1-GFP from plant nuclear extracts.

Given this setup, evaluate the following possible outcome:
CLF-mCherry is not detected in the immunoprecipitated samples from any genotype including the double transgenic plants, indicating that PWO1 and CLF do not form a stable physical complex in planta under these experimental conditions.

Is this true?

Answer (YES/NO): NO